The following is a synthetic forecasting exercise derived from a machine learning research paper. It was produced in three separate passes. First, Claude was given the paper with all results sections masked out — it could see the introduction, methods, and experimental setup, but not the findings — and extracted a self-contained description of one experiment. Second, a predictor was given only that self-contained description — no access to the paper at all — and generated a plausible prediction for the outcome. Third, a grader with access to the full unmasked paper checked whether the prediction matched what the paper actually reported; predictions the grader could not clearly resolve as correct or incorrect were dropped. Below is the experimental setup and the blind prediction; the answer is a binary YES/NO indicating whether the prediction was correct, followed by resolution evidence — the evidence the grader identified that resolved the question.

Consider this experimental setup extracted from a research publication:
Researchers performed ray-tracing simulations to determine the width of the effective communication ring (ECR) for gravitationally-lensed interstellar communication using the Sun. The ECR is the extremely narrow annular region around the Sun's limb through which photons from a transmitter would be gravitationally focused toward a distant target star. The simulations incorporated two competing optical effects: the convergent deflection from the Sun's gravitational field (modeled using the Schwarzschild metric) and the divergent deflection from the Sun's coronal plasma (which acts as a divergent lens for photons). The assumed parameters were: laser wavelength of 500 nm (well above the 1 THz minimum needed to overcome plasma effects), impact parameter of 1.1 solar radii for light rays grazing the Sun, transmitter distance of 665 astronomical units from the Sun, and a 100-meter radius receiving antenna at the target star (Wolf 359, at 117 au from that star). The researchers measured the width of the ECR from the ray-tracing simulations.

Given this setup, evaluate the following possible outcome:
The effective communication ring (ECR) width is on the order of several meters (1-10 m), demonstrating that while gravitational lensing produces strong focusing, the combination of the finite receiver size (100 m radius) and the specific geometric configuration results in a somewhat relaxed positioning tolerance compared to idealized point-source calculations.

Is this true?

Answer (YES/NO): NO